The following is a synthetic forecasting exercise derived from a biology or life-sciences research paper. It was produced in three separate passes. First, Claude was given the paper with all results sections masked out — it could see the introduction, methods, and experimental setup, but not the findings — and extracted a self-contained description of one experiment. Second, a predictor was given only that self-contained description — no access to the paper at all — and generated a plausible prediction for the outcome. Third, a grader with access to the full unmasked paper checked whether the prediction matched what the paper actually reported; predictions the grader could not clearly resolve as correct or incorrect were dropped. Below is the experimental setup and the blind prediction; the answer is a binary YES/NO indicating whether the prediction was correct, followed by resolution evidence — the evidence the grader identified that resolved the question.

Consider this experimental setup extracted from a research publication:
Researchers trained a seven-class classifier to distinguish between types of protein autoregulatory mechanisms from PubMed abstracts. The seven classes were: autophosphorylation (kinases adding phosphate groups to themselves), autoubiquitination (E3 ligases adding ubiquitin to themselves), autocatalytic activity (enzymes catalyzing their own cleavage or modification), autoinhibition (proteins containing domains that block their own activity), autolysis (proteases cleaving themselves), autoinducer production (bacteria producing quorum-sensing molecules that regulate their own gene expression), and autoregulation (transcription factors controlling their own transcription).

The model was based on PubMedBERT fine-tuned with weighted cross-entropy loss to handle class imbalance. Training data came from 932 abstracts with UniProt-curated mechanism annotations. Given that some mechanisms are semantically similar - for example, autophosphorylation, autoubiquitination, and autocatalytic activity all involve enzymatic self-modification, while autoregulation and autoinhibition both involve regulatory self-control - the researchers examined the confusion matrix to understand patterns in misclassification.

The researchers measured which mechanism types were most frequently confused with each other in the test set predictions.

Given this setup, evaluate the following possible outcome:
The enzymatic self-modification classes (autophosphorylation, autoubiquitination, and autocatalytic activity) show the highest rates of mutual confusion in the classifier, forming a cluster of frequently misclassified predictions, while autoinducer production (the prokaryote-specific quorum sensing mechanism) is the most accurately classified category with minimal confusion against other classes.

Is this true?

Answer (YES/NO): NO